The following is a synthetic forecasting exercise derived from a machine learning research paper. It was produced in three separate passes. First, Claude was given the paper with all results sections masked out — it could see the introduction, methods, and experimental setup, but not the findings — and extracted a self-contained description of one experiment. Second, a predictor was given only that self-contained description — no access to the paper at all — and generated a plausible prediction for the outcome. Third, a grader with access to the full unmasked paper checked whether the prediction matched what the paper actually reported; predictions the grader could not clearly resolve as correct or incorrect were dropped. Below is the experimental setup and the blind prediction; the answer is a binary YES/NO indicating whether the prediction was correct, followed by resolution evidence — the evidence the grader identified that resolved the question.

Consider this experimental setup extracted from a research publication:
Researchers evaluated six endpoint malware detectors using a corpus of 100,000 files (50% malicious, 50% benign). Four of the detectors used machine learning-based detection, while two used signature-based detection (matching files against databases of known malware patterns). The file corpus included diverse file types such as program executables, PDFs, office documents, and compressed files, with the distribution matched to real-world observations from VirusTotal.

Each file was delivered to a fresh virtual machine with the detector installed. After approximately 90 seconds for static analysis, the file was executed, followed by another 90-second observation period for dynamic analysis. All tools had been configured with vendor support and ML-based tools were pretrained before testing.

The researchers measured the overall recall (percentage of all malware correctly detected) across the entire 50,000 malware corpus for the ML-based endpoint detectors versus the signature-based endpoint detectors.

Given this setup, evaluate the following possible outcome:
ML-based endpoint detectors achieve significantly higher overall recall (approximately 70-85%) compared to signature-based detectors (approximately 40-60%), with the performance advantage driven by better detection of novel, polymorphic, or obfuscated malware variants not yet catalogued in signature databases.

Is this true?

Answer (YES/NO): NO